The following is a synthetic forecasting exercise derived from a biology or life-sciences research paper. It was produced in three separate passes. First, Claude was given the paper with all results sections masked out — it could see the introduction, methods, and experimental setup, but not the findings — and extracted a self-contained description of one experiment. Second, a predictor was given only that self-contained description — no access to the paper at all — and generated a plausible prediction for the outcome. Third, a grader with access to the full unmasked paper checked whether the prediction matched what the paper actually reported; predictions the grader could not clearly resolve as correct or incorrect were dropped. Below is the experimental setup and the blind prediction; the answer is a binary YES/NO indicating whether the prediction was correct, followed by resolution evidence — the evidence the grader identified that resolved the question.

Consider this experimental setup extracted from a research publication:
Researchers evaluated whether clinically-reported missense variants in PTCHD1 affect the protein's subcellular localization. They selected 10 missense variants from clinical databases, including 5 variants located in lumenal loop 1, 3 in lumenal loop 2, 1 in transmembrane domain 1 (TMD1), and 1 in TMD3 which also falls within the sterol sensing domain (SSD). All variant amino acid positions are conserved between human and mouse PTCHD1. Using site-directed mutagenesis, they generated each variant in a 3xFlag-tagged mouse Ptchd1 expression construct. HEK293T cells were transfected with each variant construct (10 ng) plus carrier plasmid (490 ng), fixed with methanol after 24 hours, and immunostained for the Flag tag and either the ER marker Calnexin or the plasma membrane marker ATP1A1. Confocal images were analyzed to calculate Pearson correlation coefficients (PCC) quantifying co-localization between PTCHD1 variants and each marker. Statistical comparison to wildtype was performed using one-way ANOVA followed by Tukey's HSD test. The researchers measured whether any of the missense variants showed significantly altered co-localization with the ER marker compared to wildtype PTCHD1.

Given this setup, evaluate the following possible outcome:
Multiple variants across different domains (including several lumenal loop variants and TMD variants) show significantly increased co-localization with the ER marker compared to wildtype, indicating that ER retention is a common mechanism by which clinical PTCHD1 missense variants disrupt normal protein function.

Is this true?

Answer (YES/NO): NO